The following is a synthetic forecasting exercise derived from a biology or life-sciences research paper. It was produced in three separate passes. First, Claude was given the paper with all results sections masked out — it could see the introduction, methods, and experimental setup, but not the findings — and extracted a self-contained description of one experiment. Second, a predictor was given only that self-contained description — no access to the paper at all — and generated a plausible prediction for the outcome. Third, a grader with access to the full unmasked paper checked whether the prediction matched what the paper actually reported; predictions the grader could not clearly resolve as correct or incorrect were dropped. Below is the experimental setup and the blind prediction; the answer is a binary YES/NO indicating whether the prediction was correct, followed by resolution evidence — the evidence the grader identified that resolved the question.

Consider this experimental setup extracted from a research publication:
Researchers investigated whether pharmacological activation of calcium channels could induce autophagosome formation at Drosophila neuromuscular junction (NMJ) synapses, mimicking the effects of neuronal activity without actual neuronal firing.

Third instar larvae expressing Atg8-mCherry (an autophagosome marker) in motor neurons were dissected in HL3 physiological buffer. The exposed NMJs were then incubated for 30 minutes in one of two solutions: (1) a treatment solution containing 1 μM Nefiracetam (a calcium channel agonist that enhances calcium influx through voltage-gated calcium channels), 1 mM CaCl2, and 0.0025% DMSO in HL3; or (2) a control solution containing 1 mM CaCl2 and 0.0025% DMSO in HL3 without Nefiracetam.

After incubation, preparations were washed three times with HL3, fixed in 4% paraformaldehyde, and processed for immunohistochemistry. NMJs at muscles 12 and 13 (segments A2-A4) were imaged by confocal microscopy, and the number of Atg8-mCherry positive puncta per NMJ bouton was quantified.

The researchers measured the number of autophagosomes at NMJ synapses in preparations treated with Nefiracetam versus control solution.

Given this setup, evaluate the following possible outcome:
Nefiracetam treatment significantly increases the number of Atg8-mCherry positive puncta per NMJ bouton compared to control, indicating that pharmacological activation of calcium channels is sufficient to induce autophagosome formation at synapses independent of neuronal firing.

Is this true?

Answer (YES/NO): YES